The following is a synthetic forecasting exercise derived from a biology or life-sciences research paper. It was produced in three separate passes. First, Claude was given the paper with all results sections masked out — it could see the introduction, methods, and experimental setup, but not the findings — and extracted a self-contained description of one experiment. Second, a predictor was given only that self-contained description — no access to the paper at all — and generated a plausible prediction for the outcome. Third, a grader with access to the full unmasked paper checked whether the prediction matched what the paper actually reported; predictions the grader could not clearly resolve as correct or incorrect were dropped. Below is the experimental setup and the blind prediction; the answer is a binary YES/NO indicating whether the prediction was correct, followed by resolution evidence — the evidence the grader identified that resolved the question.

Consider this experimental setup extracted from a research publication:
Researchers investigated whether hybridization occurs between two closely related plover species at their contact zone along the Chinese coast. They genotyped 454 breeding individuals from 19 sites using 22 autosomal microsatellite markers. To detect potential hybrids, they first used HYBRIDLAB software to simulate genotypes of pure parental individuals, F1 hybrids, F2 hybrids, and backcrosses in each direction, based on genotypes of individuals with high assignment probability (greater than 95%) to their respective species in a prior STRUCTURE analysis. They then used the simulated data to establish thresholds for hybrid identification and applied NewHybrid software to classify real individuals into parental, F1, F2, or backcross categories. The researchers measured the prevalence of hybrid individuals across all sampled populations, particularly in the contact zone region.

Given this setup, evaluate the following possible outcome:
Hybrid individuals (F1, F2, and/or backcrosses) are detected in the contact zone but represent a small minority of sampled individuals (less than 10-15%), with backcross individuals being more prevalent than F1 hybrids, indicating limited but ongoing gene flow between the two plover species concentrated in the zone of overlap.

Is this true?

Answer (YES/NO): NO